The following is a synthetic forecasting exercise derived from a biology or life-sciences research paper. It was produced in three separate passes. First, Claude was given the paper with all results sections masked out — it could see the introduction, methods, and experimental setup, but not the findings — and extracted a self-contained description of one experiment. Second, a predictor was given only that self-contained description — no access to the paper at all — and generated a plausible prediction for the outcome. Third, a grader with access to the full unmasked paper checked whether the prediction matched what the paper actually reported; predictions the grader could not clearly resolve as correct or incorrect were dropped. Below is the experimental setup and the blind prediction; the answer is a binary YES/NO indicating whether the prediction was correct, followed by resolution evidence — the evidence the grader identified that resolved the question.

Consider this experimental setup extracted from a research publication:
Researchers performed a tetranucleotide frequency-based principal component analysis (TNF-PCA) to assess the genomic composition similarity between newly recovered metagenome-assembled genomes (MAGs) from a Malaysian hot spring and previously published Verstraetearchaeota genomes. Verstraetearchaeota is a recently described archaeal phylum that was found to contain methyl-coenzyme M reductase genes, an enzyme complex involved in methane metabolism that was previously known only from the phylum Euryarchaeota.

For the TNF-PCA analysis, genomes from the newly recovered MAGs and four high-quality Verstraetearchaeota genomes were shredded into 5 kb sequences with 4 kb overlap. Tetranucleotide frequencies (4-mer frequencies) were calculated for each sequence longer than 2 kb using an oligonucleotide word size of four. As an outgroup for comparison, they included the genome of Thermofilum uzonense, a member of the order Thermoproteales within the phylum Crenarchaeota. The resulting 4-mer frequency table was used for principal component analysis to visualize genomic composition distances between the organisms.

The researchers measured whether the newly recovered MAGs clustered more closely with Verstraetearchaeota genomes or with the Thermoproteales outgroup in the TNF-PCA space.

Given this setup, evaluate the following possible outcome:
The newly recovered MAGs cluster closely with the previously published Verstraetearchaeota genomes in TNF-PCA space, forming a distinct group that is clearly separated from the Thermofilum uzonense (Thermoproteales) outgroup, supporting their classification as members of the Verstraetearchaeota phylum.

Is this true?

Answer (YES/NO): NO